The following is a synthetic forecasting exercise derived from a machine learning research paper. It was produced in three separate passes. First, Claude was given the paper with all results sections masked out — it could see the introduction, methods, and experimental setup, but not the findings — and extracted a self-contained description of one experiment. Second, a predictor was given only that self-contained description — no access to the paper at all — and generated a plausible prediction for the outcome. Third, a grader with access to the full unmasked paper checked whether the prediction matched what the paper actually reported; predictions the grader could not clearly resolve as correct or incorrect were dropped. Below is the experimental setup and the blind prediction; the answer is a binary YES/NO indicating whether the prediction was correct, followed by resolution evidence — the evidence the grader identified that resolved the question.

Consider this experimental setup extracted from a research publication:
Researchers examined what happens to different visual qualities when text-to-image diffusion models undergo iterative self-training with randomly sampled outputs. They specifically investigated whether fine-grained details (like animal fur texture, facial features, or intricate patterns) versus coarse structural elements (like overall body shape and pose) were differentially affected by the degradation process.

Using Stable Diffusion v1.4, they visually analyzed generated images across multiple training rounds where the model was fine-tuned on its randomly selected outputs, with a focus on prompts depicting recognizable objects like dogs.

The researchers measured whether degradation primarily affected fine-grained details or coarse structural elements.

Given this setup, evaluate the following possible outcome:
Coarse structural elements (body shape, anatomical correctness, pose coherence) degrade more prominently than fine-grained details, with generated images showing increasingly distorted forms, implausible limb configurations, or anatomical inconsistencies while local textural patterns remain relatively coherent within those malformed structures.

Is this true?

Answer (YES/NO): NO